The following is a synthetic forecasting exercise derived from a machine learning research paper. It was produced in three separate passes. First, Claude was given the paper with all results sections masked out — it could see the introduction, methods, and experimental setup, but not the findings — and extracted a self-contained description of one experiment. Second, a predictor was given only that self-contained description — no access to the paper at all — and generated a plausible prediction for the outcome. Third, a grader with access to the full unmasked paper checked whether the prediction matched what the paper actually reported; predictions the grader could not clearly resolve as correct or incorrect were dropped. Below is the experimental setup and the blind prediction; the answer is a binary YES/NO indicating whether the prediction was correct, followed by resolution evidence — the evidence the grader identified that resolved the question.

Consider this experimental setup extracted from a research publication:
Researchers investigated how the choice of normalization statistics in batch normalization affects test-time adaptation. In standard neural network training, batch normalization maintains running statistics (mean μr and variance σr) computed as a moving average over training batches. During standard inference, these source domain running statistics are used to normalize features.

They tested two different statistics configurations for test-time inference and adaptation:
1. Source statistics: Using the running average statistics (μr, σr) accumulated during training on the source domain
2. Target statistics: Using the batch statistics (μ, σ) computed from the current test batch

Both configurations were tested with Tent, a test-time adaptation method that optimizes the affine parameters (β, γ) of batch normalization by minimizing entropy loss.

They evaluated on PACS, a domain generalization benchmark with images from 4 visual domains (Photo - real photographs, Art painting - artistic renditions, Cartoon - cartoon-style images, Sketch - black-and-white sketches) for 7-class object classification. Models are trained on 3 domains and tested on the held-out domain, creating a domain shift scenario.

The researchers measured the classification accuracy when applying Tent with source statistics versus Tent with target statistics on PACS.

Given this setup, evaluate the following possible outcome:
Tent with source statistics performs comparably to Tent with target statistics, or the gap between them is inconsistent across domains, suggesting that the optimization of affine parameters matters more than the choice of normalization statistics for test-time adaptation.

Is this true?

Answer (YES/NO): NO